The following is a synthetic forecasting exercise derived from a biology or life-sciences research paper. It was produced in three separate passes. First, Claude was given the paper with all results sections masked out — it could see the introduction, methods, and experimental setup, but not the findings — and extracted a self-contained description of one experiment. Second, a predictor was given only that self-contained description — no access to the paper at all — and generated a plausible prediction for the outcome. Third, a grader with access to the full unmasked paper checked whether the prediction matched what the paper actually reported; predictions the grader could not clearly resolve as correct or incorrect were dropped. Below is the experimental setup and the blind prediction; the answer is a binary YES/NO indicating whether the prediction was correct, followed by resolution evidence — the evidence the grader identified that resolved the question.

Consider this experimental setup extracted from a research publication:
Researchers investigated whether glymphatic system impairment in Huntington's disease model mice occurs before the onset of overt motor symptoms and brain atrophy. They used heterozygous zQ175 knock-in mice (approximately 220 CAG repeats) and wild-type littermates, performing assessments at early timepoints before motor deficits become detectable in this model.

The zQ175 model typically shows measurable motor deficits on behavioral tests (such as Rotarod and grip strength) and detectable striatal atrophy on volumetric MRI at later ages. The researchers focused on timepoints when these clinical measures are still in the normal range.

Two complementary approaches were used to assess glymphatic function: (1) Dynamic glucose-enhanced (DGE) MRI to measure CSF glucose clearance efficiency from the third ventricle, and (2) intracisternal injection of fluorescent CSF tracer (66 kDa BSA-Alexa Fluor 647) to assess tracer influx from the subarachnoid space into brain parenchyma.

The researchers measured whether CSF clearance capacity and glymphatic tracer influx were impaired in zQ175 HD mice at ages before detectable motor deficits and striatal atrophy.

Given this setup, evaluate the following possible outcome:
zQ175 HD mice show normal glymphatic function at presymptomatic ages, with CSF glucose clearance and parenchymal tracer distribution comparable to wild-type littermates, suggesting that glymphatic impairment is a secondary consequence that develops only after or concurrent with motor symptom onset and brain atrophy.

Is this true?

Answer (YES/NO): NO